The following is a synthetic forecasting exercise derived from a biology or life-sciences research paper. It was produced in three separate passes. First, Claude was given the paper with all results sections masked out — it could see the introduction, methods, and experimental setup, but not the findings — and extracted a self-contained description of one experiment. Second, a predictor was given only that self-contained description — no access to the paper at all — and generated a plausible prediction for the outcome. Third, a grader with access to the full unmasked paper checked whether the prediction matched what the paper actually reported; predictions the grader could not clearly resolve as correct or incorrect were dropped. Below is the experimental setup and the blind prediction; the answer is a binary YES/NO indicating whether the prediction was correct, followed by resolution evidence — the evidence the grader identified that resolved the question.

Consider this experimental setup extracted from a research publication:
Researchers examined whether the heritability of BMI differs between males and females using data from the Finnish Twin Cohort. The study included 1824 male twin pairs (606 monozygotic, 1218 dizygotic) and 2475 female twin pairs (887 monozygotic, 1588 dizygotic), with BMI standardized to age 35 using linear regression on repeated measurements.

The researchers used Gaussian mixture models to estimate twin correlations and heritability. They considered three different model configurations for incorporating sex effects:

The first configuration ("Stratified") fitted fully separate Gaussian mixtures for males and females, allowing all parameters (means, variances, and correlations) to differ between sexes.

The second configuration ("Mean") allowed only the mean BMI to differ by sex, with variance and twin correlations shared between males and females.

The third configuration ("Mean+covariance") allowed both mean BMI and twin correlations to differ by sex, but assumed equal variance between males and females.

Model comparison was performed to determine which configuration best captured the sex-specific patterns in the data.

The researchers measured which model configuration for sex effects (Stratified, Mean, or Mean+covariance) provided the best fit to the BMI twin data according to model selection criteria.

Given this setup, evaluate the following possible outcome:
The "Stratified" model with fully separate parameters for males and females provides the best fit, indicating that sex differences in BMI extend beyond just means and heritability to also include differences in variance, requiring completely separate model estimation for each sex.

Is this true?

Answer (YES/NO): NO